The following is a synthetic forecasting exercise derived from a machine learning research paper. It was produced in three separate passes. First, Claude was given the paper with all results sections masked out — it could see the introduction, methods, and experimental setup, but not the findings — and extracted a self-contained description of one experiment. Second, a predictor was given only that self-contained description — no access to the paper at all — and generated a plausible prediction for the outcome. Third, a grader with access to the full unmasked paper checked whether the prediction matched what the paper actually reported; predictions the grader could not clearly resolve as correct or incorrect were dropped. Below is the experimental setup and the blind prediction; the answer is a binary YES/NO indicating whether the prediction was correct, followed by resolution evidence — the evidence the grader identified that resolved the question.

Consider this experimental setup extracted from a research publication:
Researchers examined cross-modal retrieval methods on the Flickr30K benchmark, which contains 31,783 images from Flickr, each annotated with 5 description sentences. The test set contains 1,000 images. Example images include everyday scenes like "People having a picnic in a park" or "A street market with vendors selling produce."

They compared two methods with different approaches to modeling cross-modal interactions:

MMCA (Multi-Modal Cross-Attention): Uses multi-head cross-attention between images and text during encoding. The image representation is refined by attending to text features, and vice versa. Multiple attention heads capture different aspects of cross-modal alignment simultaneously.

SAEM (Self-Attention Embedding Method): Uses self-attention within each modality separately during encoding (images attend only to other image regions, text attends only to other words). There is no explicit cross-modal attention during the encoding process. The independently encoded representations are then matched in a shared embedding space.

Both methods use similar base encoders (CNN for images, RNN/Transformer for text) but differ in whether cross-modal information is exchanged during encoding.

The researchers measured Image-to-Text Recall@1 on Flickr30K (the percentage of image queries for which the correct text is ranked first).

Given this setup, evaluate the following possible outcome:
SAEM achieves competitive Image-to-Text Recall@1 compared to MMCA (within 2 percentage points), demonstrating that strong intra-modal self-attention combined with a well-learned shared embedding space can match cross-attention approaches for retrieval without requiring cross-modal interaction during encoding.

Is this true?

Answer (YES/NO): NO